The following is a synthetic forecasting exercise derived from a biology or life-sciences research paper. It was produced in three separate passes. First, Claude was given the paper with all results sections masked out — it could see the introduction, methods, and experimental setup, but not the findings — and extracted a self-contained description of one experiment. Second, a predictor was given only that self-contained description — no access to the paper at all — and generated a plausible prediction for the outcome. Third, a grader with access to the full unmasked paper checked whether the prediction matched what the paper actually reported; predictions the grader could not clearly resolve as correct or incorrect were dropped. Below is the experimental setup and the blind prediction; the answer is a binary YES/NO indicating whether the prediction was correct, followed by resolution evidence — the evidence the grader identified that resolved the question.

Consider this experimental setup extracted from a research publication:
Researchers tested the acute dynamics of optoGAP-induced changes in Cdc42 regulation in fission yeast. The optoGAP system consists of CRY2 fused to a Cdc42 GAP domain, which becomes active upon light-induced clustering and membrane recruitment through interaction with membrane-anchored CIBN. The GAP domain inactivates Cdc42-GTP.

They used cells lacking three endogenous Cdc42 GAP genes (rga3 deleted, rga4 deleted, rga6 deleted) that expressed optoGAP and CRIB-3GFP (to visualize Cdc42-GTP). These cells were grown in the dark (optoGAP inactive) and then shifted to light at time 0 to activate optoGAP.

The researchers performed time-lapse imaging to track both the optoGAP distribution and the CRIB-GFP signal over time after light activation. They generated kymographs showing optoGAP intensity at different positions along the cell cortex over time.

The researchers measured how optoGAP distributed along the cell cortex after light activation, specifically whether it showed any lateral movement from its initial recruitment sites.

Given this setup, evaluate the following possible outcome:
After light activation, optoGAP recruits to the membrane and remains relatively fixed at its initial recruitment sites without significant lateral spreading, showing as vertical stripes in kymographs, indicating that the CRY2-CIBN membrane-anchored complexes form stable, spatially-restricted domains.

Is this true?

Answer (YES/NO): NO